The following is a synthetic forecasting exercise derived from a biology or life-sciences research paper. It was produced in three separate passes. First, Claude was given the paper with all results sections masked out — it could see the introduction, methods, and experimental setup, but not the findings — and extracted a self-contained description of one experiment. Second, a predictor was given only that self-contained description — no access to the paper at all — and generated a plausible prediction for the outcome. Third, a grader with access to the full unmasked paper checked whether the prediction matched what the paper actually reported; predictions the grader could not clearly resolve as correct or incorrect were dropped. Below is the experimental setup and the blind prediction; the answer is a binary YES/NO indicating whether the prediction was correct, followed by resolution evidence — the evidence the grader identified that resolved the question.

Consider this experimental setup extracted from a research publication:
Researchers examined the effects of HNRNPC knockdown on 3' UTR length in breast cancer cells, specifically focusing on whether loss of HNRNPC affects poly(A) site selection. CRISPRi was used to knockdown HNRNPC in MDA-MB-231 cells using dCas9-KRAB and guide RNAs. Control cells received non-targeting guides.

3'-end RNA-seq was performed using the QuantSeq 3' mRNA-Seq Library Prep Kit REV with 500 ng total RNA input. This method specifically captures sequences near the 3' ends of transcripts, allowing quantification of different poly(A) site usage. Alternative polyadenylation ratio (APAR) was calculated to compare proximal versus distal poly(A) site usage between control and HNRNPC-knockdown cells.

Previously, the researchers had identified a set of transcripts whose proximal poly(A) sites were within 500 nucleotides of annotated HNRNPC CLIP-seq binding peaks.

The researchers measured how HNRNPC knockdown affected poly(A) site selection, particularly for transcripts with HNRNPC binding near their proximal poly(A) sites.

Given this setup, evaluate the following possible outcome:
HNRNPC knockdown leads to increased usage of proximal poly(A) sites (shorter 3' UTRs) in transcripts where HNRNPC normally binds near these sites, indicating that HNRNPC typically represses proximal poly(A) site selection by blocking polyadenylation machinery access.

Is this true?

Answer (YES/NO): NO